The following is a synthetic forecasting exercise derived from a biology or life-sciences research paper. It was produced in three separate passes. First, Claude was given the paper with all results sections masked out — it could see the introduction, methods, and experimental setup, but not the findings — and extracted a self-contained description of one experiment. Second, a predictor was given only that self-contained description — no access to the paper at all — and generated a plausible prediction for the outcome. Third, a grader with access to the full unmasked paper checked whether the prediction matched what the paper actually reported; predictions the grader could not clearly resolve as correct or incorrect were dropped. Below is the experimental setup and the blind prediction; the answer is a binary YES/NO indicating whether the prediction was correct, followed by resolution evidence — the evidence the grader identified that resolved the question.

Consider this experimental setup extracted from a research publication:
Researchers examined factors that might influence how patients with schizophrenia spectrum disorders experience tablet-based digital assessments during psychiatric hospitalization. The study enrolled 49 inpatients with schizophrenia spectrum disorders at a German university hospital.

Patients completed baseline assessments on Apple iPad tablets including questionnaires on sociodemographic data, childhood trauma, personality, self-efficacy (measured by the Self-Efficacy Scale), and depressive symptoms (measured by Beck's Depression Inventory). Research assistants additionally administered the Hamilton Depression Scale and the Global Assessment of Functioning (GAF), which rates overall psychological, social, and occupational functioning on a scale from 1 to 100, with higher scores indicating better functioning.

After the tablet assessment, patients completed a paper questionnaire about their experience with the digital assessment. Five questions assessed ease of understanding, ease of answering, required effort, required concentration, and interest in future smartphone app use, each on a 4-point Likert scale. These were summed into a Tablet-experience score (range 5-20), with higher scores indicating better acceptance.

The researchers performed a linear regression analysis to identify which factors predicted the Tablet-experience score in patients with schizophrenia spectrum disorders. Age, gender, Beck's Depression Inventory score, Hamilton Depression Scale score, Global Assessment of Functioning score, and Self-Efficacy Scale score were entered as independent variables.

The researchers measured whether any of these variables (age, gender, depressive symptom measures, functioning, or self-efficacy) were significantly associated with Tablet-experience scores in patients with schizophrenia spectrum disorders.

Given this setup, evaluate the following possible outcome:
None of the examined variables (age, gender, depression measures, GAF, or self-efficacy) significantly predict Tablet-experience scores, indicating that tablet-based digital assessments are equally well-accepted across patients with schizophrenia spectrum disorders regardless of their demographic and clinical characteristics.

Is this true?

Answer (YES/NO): NO